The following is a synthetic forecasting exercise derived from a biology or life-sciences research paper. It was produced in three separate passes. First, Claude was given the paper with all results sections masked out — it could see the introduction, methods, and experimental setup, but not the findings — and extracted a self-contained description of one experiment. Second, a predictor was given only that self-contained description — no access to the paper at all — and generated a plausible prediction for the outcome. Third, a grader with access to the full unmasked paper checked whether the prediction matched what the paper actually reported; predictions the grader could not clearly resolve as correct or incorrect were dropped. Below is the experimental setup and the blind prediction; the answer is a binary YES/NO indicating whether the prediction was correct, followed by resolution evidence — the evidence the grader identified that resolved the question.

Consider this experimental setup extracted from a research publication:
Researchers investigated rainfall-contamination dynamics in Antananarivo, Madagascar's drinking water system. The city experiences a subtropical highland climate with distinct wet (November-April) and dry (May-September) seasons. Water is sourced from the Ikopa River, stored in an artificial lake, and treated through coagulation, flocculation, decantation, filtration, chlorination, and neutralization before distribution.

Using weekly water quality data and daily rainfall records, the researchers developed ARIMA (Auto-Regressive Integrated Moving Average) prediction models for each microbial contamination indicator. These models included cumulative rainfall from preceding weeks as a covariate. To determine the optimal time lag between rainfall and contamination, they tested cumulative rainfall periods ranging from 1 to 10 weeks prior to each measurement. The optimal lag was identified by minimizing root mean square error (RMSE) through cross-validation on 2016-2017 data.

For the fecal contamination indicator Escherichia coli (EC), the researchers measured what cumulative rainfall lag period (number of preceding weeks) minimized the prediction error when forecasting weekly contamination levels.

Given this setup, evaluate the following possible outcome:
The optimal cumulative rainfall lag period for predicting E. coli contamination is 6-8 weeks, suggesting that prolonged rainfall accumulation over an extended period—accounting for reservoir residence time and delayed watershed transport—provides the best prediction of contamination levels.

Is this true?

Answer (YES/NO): NO